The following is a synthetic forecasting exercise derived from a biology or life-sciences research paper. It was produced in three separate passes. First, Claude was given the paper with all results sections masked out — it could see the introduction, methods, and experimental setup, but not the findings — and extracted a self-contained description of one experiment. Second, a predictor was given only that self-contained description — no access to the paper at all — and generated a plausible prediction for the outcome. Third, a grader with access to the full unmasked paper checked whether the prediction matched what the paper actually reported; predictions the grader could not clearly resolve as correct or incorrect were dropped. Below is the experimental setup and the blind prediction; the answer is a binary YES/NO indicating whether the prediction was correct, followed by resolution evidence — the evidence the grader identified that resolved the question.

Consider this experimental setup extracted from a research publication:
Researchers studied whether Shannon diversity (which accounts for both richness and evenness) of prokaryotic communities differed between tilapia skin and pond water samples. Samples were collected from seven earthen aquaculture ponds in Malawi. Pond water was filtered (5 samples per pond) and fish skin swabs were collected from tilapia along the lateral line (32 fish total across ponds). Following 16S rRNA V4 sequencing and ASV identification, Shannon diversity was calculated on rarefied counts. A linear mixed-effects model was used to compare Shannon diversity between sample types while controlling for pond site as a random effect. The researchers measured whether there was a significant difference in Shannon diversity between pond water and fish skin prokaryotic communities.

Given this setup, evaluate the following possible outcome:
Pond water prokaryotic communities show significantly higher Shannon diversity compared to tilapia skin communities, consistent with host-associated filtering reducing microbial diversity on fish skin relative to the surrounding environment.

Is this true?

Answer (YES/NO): NO